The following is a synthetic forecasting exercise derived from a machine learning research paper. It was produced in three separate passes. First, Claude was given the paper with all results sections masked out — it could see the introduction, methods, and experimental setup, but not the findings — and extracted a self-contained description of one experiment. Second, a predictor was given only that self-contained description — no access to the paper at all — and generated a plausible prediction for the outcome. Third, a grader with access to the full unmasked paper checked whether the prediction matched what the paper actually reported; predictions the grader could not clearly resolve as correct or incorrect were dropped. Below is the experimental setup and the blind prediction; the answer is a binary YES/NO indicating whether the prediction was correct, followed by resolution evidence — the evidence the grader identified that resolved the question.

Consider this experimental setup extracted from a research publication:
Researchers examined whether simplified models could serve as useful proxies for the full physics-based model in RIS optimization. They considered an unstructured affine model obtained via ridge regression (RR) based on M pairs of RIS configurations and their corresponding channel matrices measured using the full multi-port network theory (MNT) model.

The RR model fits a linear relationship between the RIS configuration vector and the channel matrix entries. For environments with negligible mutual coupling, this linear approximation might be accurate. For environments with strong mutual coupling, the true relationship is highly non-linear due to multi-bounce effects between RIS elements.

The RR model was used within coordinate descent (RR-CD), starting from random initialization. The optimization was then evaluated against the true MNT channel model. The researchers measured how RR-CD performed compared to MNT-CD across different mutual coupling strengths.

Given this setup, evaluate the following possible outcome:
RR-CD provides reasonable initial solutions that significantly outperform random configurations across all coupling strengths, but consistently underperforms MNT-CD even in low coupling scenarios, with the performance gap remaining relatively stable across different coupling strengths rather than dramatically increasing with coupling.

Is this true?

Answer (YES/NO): NO